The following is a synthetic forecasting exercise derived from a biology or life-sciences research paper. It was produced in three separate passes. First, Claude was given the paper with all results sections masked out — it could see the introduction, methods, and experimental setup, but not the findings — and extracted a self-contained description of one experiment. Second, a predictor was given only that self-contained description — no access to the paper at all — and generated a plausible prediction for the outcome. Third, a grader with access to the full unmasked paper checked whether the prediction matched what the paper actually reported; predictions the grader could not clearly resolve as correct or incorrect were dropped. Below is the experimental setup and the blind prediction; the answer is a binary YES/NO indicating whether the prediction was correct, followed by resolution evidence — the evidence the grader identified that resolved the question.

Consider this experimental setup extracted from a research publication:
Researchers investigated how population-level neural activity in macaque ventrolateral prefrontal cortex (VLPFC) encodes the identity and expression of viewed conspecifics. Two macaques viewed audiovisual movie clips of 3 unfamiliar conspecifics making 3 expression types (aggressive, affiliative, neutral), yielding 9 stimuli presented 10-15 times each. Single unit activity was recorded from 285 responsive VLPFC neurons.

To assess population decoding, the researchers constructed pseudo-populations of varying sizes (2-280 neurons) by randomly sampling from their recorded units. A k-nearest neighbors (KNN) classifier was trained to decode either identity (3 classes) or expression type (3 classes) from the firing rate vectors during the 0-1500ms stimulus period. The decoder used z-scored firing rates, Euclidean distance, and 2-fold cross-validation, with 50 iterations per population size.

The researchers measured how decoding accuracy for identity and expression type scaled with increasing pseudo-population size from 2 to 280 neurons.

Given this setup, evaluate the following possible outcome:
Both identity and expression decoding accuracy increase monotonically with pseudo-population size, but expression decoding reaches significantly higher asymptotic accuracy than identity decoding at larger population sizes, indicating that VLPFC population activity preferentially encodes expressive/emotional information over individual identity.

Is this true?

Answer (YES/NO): NO